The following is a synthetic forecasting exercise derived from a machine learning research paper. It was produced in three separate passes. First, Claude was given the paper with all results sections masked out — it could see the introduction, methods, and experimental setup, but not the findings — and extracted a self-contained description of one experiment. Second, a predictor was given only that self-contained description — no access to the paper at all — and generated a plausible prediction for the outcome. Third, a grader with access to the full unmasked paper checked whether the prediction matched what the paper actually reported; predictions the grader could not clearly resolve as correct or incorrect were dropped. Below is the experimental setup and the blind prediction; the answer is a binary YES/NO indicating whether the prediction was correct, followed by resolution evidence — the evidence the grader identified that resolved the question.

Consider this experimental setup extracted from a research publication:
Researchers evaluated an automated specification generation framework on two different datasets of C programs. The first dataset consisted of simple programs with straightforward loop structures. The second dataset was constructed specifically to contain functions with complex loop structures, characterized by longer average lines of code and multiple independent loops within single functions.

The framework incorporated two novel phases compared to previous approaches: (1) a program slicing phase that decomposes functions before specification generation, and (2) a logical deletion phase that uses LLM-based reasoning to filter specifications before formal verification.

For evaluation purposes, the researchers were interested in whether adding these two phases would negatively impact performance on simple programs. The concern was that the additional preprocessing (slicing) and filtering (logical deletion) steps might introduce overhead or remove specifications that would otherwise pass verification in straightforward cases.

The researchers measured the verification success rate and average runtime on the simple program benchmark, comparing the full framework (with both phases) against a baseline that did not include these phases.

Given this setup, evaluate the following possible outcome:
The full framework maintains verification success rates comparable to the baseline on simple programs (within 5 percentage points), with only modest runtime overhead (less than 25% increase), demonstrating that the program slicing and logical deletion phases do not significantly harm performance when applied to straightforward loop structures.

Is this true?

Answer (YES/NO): NO